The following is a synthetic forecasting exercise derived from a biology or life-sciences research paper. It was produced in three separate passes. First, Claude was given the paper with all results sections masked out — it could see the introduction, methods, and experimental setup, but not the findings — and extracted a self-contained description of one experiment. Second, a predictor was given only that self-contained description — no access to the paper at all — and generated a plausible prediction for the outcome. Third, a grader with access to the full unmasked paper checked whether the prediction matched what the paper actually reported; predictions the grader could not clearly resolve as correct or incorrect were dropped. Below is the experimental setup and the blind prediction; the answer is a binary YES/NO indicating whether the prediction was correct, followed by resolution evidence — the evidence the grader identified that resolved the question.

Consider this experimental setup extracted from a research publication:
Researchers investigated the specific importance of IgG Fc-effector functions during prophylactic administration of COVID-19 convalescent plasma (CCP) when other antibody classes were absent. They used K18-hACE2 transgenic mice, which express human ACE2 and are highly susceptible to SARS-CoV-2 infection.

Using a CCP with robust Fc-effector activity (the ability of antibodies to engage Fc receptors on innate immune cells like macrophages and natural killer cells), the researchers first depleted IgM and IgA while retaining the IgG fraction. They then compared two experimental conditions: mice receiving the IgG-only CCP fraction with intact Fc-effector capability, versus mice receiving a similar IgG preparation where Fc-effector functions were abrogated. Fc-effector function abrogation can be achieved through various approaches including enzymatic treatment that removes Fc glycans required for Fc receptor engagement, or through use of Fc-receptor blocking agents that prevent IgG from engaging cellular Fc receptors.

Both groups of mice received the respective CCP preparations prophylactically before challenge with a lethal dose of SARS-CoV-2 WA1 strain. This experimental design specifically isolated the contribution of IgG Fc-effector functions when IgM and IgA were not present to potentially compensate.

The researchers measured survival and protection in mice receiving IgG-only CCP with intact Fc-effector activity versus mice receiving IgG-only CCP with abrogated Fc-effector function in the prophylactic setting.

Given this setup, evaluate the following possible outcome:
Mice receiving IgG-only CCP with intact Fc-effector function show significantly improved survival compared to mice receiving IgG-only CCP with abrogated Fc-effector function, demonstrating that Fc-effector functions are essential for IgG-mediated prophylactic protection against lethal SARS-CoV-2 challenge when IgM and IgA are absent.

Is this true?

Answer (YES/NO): YES